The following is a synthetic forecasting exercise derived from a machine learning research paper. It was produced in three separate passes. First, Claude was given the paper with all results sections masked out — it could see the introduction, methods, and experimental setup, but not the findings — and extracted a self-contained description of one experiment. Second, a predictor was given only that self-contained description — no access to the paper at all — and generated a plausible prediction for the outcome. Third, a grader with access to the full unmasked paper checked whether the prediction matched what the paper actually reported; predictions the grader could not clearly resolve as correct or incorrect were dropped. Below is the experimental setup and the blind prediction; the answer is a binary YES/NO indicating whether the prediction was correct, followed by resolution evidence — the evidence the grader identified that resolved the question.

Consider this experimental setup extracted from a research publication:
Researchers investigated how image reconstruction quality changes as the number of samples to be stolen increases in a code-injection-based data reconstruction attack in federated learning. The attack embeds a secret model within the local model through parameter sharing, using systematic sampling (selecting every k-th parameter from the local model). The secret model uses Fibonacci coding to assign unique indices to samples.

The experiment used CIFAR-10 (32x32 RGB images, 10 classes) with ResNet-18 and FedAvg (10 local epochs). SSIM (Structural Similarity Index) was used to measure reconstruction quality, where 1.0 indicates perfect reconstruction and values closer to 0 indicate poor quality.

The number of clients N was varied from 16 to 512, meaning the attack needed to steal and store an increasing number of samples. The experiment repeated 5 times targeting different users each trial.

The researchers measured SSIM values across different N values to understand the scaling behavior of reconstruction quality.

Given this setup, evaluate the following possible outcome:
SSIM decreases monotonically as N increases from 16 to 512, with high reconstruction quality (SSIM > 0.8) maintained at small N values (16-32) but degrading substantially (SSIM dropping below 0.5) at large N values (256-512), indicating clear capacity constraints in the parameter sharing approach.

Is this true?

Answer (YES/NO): NO